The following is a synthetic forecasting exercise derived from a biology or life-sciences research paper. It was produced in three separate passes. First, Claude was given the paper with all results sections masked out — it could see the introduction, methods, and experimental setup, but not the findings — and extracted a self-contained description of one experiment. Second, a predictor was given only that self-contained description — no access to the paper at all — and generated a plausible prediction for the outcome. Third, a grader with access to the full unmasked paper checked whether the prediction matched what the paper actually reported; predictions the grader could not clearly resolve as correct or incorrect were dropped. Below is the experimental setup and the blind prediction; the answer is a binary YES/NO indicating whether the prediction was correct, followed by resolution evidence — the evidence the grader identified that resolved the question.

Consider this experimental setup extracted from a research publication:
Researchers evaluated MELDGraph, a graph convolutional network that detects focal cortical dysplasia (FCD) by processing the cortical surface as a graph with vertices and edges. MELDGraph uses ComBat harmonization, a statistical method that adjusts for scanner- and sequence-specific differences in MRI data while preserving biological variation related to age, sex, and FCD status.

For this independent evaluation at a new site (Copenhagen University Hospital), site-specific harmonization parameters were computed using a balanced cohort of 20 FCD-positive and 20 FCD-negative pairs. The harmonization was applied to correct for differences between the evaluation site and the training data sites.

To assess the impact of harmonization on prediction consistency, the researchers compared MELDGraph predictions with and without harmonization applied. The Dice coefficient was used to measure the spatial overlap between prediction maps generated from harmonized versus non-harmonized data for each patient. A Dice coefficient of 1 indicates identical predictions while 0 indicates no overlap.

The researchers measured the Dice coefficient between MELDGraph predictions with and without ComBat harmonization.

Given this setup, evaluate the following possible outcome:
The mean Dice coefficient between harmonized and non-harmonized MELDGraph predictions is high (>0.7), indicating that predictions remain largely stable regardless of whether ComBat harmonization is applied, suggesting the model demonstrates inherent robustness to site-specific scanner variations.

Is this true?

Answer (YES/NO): NO